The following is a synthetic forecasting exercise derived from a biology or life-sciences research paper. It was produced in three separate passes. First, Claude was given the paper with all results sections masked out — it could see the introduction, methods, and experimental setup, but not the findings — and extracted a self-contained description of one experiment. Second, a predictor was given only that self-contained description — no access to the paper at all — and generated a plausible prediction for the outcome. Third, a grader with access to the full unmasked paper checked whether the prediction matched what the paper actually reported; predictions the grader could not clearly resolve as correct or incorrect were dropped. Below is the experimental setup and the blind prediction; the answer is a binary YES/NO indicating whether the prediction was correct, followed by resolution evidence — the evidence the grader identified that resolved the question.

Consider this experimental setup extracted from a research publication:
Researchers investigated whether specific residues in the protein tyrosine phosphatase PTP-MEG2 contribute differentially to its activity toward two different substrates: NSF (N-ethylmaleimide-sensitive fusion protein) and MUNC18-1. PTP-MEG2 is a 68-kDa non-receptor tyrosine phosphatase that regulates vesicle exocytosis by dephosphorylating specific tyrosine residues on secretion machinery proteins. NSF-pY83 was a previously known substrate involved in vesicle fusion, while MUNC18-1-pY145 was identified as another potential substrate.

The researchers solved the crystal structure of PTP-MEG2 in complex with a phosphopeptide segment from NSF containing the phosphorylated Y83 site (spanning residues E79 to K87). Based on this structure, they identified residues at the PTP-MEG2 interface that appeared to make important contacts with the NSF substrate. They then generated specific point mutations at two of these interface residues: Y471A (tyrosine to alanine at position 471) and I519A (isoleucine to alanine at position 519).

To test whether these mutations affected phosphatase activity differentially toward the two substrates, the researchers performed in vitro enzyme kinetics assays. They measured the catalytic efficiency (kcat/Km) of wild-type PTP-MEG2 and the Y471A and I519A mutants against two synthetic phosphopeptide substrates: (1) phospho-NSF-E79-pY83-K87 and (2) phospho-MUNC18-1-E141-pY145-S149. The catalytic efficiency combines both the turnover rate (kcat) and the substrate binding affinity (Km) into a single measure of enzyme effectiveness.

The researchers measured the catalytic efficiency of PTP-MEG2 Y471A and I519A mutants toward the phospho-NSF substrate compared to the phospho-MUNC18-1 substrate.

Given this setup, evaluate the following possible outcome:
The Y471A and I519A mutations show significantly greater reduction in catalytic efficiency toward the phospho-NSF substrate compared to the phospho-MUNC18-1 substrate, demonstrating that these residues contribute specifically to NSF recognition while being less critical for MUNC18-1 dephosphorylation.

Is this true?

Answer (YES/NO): YES